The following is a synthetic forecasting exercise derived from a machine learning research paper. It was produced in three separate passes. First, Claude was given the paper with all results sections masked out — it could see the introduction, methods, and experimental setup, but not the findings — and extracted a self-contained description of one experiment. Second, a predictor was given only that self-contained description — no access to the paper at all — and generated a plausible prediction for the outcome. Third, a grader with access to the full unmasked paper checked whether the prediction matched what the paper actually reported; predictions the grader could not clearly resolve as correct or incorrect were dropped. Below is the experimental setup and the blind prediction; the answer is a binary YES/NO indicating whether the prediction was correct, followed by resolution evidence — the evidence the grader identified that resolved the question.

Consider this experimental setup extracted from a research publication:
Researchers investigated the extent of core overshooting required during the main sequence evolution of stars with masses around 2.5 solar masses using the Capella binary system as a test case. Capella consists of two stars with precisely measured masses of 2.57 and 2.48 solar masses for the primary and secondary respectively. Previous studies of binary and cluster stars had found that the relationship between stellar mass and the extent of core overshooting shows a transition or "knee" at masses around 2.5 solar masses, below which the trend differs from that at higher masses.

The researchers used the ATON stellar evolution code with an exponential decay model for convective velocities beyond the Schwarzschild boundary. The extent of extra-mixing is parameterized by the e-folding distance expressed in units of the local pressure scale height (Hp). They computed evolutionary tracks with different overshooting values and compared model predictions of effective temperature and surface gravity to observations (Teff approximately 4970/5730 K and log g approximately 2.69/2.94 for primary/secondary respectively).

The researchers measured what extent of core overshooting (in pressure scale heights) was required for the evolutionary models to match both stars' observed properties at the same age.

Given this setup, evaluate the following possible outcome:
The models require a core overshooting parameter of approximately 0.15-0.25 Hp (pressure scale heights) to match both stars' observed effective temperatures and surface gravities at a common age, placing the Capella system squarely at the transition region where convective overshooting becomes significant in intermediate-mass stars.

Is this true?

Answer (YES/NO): YES